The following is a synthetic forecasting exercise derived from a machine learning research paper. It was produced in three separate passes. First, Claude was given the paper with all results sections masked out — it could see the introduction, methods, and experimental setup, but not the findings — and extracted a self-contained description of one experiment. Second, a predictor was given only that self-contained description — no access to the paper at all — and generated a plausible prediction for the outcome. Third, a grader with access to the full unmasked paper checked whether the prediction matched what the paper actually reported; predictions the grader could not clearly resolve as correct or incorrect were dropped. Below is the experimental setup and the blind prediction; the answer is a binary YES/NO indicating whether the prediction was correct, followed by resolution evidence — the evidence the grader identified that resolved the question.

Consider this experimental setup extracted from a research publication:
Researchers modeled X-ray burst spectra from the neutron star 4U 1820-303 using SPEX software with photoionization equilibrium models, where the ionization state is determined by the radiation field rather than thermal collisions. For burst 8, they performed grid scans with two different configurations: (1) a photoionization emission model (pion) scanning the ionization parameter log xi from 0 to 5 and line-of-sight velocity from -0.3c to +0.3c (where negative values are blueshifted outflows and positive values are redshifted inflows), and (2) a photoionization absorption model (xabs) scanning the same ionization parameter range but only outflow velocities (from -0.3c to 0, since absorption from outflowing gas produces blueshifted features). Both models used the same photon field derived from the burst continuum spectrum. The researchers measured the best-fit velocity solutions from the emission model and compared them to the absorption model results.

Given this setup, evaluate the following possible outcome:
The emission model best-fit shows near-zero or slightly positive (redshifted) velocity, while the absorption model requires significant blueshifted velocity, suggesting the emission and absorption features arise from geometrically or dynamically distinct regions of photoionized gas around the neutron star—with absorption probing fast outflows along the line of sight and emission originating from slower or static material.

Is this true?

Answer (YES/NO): YES